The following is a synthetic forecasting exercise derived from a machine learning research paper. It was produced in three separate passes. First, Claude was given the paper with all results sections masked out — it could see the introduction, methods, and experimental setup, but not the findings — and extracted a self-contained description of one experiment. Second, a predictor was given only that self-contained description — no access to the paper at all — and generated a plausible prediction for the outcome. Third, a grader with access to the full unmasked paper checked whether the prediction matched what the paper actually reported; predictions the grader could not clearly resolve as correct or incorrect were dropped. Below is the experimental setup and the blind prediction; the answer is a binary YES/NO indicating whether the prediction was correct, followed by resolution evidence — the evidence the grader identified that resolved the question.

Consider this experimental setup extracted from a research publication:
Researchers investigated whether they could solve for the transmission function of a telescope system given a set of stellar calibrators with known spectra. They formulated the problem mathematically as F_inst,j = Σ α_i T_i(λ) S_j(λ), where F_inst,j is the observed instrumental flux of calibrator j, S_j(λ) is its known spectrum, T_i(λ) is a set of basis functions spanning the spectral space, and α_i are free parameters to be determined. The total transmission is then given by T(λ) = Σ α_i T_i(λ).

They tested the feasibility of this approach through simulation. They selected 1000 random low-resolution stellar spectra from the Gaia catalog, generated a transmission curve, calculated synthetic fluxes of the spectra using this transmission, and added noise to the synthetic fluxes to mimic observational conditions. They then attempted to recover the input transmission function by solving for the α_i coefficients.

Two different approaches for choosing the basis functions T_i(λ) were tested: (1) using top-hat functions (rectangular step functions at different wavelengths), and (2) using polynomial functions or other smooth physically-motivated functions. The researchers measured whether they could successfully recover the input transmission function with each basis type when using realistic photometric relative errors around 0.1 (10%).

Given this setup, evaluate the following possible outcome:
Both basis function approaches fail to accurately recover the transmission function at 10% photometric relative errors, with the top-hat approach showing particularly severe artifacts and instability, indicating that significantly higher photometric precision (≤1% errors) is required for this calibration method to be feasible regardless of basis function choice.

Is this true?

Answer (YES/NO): NO